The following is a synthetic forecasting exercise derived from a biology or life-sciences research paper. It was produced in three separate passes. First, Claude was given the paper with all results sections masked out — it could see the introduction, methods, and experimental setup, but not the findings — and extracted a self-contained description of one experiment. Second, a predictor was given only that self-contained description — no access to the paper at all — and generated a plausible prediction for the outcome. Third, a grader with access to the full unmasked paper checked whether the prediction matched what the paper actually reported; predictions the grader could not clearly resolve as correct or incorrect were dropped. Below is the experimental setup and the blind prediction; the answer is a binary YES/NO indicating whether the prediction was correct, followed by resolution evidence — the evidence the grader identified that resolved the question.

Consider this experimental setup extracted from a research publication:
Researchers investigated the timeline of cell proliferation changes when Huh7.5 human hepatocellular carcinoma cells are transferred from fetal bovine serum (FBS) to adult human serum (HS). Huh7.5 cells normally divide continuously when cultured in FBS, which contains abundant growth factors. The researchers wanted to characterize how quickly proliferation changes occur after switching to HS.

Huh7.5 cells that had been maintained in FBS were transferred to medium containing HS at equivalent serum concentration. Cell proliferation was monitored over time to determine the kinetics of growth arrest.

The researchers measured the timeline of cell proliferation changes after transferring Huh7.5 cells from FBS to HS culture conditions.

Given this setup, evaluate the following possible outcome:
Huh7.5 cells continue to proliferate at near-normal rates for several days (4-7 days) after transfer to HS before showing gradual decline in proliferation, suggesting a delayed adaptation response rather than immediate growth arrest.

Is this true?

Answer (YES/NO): NO